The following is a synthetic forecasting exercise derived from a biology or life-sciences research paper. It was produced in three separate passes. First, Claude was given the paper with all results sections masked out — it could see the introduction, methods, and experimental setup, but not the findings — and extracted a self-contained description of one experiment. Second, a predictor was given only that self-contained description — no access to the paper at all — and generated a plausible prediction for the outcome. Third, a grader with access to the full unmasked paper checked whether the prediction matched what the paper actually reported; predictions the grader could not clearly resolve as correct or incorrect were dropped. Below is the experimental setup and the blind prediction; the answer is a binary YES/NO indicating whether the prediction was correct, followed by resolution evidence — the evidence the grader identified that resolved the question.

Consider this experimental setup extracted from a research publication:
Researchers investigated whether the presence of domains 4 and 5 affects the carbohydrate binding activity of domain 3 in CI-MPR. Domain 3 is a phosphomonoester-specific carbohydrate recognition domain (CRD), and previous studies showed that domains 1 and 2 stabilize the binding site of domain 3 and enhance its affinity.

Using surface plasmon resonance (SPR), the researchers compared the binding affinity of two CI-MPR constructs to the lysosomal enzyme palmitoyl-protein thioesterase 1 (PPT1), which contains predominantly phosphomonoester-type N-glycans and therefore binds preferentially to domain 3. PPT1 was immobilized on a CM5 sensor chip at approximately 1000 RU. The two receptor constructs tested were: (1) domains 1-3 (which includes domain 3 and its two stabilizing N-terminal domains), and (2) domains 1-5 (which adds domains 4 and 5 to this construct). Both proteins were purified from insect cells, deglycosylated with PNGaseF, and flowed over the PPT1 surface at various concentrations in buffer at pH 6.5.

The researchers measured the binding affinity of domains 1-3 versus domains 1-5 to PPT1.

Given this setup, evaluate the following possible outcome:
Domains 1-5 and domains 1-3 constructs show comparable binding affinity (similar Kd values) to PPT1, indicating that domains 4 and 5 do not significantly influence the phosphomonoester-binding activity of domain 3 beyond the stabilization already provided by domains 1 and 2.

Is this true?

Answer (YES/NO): YES